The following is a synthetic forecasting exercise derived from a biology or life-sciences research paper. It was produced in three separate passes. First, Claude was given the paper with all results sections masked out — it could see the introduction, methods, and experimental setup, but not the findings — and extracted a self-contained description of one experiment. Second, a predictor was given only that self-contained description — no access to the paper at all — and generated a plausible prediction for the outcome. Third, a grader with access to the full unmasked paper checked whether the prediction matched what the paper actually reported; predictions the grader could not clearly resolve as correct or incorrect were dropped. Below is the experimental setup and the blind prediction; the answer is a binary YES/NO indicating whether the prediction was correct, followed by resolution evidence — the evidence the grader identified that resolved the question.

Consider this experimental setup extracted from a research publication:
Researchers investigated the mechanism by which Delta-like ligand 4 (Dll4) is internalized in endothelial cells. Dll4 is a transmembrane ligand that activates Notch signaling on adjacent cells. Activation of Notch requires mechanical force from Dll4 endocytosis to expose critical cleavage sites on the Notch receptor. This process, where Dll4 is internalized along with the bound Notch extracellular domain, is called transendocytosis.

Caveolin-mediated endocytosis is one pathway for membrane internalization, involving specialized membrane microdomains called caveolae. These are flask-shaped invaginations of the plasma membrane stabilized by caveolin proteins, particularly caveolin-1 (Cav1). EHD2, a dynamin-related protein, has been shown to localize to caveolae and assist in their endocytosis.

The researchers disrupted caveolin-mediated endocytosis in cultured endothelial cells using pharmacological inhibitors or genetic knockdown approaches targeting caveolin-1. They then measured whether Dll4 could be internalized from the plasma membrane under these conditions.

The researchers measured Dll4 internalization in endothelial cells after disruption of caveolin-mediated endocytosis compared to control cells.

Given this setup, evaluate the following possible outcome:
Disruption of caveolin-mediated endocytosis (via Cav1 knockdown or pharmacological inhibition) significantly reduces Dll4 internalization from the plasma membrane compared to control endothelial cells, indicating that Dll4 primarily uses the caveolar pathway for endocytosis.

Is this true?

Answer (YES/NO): YES